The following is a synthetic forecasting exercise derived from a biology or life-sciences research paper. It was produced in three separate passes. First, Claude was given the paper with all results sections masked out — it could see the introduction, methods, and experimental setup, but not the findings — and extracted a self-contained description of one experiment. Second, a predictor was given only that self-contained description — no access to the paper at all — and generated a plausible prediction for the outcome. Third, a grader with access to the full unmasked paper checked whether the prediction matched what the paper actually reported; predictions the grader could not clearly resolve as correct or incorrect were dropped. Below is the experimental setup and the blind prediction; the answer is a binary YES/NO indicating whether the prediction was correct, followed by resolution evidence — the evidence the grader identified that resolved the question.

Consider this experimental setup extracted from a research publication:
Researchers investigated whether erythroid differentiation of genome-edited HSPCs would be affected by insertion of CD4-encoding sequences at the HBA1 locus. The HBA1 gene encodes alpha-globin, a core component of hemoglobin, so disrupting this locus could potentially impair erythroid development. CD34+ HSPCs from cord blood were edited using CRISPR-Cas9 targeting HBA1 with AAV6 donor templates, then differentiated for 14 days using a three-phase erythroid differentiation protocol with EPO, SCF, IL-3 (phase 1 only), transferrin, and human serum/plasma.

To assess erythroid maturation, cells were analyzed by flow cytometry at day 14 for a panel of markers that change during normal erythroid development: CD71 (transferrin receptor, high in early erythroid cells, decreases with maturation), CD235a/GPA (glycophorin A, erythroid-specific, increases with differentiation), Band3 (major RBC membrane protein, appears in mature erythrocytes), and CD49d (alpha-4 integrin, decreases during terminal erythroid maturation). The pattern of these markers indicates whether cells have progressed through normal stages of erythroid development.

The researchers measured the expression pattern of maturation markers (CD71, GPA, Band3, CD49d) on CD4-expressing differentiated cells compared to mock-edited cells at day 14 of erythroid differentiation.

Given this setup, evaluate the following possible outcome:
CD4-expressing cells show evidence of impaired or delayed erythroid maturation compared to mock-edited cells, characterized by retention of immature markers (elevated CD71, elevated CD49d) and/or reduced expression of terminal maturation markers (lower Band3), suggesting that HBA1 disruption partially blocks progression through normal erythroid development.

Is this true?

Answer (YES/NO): NO